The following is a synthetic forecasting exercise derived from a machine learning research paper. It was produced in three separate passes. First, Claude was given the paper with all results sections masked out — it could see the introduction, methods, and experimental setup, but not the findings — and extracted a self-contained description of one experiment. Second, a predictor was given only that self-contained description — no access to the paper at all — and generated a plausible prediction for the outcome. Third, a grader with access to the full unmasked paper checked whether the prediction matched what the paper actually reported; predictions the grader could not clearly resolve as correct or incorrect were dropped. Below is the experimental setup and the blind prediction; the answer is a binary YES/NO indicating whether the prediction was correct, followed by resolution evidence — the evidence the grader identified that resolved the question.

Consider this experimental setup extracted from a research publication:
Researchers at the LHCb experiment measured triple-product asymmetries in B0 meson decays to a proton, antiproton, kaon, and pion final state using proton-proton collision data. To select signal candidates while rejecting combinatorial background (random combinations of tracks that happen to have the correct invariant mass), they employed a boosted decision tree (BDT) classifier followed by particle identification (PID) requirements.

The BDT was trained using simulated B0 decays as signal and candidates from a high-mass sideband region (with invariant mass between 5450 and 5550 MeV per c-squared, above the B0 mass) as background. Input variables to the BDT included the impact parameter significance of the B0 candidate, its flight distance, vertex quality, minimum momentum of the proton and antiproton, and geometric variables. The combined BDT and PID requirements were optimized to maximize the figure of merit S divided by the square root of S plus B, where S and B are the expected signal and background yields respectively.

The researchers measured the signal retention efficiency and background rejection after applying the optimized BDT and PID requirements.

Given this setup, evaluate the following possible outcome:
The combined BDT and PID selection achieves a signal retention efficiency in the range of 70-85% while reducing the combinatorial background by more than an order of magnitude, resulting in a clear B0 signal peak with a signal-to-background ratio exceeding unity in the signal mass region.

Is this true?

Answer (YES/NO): NO